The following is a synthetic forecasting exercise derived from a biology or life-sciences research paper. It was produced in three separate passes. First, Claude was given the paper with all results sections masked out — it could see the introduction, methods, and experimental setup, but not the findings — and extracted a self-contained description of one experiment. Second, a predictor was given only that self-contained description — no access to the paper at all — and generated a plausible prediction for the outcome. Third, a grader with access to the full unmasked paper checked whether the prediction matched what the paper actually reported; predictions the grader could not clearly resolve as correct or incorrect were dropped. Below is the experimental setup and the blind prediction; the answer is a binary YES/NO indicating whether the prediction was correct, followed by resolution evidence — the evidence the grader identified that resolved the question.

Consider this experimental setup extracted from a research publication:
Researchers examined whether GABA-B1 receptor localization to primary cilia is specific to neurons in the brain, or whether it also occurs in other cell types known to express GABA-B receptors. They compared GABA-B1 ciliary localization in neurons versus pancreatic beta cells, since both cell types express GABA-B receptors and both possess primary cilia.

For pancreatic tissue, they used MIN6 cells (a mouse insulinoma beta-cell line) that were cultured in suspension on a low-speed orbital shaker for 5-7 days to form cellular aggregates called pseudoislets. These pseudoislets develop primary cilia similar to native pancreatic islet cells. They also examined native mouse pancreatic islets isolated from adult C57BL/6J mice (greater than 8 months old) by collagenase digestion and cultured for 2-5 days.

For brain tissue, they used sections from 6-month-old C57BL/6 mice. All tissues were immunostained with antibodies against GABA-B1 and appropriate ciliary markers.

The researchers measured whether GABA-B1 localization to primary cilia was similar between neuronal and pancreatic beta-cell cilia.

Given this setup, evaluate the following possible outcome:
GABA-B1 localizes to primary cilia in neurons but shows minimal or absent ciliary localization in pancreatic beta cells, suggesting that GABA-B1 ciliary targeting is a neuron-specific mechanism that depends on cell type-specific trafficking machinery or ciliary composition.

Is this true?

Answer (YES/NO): NO